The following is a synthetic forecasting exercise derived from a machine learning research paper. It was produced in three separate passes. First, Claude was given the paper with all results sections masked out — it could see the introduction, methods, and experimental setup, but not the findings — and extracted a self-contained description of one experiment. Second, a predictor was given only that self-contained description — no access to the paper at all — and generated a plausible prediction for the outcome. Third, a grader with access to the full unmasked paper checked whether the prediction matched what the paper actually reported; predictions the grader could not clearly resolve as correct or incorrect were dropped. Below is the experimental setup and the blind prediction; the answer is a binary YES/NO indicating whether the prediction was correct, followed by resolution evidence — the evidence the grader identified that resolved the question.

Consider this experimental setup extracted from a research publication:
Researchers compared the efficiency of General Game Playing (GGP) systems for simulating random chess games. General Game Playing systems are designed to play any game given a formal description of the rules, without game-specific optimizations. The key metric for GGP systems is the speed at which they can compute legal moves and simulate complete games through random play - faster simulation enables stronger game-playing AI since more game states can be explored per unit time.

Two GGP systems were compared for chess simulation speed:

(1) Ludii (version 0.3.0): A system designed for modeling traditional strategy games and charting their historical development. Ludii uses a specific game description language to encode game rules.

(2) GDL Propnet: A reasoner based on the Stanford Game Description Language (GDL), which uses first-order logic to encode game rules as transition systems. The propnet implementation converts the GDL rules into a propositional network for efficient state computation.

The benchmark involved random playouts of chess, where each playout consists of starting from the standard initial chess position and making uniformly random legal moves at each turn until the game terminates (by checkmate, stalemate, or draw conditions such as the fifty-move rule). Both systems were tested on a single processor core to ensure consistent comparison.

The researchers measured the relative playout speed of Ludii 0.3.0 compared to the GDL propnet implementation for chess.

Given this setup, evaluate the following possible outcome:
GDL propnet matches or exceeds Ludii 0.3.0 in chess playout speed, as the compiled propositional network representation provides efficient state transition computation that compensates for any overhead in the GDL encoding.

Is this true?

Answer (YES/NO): YES